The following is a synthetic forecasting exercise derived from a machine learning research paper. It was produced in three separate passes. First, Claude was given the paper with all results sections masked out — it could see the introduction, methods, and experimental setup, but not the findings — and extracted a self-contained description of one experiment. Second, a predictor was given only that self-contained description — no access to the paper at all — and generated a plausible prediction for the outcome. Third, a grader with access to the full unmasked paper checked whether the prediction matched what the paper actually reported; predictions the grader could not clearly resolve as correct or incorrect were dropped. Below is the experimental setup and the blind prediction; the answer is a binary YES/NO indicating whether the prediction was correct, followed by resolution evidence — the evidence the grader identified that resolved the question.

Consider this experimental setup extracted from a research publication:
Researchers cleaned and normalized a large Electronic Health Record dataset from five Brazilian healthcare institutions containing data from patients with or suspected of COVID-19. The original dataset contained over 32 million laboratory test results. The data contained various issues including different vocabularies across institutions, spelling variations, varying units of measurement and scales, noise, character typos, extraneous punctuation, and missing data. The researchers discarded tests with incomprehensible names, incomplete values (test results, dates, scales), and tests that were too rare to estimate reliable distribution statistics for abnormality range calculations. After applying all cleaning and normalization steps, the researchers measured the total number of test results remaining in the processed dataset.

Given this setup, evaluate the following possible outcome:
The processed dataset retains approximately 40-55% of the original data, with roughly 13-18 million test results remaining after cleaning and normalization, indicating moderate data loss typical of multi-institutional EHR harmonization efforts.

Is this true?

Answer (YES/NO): NO